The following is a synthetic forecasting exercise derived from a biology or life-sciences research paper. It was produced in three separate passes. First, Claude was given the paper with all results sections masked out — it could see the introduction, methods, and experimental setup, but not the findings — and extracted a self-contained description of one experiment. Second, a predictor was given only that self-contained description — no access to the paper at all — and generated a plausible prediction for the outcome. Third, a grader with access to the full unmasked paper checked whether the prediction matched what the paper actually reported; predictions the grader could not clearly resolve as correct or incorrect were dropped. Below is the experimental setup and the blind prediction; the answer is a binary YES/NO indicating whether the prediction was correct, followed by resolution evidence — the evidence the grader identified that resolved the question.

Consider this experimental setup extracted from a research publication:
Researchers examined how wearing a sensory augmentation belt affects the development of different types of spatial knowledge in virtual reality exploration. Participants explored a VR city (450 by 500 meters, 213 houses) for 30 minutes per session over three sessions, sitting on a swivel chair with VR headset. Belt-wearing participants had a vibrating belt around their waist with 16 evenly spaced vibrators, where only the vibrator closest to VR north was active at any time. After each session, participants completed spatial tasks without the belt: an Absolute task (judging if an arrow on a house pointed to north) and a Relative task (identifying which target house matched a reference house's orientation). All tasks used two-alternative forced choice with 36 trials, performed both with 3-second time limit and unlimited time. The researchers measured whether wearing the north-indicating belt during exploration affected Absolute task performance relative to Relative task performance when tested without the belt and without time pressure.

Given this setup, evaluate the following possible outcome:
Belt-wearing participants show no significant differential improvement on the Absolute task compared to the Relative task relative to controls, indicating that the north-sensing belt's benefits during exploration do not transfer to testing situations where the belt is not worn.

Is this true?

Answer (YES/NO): YES